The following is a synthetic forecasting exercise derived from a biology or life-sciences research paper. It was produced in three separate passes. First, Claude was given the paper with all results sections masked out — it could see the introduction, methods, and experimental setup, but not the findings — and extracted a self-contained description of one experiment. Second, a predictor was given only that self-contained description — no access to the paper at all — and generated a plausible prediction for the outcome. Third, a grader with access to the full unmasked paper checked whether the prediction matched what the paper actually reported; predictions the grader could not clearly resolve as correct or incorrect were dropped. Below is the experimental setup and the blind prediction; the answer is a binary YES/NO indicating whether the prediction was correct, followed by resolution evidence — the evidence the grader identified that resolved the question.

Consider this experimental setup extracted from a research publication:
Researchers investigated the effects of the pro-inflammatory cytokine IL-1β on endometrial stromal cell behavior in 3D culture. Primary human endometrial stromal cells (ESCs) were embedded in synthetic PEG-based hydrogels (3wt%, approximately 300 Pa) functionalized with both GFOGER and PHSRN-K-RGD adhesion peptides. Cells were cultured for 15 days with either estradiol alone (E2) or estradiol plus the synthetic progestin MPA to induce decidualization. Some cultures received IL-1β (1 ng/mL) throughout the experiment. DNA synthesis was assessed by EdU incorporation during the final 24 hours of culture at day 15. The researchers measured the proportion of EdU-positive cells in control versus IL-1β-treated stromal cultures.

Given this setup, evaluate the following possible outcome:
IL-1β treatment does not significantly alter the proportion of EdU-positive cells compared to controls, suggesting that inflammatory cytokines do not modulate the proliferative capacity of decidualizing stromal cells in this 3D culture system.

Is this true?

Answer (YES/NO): NO